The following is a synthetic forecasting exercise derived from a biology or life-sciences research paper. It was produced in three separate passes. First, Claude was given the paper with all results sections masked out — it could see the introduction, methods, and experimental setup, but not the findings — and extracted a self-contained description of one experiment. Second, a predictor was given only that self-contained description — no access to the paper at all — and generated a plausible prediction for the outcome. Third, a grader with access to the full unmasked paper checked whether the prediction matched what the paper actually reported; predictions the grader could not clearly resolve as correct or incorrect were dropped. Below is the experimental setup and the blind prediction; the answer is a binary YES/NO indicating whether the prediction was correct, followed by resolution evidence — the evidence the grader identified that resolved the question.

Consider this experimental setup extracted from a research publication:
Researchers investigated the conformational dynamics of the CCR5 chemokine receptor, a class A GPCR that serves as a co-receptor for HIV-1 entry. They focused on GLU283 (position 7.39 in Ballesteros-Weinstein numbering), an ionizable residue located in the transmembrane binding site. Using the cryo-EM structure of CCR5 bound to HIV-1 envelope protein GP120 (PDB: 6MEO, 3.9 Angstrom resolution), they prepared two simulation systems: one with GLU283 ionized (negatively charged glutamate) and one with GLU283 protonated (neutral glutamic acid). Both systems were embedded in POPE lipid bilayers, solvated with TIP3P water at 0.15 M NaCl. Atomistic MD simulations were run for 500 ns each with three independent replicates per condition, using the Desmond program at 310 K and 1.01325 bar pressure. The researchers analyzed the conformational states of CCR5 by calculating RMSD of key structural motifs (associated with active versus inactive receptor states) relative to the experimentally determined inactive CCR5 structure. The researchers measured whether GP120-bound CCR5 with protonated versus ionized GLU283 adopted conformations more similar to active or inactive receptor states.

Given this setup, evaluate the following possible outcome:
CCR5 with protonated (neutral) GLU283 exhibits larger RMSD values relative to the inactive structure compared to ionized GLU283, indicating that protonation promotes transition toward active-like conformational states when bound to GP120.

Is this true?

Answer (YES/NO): YES